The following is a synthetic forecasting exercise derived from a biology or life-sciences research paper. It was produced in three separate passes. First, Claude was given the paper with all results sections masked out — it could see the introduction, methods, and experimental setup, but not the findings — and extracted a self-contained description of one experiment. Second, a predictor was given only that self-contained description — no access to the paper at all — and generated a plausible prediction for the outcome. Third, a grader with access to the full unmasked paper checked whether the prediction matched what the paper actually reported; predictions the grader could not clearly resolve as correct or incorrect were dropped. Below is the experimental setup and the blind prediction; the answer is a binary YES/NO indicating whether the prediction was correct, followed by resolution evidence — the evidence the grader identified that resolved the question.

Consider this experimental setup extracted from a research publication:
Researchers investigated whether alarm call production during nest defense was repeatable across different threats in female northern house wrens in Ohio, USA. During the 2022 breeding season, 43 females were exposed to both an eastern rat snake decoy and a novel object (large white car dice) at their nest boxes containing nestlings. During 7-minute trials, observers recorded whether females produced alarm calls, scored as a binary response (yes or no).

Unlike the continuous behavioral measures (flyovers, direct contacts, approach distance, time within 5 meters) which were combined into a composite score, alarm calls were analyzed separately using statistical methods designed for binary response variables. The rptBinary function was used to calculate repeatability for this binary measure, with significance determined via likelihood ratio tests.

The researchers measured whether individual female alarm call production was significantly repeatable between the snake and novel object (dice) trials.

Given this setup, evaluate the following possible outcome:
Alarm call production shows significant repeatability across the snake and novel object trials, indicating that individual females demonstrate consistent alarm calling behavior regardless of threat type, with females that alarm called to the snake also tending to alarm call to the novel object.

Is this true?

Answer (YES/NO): NO